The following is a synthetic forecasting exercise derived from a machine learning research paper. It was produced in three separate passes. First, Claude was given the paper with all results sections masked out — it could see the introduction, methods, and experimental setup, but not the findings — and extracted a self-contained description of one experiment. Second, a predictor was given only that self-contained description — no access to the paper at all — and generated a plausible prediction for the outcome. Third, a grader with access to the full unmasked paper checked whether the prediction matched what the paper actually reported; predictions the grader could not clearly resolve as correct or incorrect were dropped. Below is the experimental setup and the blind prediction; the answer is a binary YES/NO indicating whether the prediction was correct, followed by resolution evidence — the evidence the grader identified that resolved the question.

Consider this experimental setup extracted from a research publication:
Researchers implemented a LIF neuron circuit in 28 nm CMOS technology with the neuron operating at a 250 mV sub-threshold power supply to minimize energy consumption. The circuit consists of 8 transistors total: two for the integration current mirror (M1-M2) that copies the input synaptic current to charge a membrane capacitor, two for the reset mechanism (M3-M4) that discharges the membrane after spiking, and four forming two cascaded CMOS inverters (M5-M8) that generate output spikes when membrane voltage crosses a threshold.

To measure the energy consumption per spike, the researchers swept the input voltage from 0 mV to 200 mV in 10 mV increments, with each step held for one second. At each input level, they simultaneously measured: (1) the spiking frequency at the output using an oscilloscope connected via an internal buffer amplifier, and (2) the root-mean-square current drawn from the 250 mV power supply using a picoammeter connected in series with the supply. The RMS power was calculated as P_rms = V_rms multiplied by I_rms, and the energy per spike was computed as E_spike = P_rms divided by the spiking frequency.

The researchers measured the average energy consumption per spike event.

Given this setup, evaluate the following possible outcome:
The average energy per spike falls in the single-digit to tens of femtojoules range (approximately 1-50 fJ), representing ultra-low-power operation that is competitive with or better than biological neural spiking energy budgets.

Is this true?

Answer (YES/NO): YES